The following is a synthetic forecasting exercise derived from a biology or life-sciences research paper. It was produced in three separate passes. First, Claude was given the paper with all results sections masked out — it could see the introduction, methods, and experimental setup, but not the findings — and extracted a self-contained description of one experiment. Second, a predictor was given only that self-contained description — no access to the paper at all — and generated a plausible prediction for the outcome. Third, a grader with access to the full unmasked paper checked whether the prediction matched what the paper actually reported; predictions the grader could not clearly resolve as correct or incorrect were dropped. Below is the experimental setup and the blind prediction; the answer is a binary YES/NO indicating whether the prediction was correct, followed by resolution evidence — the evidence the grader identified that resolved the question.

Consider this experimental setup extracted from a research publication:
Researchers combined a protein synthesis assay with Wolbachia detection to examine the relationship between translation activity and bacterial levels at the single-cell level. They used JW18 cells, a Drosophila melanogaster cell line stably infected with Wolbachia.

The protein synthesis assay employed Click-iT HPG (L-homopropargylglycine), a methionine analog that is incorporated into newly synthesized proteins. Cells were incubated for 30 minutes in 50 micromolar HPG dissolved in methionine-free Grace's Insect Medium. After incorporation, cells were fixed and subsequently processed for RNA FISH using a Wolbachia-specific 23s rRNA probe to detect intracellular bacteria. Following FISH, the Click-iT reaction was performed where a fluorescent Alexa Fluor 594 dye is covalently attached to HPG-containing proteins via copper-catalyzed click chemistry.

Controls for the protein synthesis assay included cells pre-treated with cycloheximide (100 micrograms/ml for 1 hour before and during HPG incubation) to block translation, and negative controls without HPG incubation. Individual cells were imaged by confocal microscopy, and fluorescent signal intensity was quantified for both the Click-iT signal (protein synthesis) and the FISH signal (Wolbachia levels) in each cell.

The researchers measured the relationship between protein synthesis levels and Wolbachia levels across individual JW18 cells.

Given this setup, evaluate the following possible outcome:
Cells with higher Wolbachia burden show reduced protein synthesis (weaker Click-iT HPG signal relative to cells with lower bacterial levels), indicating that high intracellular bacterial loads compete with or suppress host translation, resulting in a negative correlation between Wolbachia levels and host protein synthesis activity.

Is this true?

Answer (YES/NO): YES